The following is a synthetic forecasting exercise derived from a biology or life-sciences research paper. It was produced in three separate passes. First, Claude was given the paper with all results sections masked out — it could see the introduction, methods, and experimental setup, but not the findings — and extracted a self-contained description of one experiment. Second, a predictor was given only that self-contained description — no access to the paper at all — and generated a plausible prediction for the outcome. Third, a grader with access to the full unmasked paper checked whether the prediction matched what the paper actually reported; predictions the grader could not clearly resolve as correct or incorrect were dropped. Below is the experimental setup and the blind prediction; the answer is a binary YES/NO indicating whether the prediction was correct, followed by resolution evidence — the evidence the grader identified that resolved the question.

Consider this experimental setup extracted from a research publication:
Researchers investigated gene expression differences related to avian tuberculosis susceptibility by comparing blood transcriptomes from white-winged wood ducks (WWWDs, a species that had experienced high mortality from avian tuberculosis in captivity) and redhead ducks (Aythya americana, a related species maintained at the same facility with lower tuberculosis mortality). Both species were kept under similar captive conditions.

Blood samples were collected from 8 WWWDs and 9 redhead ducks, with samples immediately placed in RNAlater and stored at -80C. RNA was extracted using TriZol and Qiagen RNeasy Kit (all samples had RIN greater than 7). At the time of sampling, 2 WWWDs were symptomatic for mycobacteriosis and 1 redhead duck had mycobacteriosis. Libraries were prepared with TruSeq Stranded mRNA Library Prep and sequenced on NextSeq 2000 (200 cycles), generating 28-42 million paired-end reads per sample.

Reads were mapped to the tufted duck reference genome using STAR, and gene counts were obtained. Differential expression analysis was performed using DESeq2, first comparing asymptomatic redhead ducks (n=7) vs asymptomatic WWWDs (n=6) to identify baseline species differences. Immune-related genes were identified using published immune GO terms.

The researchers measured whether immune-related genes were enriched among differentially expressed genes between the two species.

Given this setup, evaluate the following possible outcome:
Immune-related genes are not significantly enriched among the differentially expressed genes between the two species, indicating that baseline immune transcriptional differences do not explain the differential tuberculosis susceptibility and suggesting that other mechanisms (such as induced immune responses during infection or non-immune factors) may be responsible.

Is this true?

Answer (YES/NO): YES